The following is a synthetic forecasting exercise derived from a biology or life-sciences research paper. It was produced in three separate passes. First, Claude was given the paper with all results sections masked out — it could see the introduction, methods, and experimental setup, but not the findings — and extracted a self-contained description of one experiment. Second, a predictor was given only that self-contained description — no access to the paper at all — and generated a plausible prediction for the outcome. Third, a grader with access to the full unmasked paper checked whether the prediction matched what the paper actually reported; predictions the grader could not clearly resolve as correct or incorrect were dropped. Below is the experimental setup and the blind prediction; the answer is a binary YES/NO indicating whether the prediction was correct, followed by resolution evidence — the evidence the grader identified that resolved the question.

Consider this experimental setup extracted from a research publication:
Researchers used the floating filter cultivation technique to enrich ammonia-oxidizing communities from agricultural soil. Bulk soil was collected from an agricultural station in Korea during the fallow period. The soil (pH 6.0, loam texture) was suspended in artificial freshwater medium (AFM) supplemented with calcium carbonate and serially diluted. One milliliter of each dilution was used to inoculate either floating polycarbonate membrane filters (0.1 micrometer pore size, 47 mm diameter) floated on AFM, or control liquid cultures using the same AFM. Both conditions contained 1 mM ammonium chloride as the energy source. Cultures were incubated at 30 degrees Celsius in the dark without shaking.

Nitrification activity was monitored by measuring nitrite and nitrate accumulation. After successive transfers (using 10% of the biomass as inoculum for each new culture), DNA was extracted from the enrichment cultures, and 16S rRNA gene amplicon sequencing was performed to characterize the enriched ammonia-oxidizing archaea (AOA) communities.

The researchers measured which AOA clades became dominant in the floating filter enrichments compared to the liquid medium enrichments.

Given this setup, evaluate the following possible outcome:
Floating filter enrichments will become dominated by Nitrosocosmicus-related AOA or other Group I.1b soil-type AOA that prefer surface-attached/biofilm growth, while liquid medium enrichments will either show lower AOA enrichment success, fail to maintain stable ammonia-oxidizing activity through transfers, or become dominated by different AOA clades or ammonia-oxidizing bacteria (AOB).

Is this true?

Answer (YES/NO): YES